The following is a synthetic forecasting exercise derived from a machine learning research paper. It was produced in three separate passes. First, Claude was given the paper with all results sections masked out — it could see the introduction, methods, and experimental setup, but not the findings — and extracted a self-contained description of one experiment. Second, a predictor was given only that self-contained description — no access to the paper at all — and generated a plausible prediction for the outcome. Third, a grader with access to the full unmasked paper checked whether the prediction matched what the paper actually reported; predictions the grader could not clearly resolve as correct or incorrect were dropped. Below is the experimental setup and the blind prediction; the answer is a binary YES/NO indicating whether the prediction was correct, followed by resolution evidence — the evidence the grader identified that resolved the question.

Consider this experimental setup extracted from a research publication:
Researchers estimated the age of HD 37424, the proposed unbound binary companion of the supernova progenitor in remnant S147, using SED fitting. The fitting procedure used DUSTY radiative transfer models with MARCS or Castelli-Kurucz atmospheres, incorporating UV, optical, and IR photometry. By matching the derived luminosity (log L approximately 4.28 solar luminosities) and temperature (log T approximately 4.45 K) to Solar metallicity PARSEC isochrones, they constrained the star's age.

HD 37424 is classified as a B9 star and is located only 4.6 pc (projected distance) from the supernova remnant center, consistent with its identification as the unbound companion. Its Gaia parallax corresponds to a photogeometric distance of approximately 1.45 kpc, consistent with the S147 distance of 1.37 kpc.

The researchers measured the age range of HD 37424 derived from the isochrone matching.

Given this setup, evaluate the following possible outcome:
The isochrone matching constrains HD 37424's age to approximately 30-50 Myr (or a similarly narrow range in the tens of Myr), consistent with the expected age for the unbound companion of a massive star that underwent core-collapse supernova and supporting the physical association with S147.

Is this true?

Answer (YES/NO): NO